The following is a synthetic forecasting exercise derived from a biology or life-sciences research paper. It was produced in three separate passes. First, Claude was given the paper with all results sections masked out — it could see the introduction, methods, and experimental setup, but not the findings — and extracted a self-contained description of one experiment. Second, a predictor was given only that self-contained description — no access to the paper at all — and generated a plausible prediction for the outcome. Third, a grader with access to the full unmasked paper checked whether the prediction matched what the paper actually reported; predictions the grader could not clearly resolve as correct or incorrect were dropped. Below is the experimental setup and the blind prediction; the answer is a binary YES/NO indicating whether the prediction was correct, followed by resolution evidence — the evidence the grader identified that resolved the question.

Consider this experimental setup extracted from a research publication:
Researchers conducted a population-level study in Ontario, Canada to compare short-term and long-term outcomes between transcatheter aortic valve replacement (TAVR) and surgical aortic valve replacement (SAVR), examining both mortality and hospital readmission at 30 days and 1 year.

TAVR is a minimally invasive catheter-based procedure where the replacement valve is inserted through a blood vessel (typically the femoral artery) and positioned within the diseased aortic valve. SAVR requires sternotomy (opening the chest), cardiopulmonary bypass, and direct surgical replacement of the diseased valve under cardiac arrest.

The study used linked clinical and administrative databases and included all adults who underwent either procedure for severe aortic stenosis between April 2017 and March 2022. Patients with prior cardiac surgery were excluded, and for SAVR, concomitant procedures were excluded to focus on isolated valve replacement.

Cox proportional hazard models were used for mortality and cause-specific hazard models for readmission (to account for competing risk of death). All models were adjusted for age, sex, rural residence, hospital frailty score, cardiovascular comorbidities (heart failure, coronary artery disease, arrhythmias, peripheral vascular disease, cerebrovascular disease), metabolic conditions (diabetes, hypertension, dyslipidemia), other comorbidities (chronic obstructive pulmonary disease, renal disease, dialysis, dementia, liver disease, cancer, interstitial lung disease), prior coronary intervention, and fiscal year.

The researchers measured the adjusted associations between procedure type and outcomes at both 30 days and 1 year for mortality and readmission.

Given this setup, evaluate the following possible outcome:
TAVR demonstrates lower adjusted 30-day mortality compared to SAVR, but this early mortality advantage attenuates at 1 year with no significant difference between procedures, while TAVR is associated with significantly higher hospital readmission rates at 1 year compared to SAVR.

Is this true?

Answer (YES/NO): YES